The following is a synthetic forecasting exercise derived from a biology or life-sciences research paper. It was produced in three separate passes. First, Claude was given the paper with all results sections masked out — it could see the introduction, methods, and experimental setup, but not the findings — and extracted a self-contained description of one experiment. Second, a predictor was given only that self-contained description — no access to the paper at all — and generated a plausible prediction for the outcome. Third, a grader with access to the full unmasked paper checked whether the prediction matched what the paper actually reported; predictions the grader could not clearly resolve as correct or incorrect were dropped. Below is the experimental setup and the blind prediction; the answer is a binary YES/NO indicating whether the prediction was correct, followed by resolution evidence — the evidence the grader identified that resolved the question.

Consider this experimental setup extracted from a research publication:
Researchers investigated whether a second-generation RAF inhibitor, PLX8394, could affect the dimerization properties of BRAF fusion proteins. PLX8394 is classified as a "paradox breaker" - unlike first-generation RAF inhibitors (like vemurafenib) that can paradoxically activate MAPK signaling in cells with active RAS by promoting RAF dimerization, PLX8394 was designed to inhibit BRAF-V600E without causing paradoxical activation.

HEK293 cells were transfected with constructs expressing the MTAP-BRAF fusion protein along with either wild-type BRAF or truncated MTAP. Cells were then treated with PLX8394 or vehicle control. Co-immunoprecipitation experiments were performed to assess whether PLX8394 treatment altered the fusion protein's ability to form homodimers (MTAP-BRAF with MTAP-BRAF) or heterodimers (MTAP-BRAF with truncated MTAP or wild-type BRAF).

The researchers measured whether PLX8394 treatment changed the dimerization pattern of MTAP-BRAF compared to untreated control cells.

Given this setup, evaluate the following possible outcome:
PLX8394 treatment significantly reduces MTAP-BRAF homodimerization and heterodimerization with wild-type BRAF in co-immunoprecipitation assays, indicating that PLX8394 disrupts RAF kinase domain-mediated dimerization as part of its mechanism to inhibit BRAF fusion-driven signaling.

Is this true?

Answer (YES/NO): NO